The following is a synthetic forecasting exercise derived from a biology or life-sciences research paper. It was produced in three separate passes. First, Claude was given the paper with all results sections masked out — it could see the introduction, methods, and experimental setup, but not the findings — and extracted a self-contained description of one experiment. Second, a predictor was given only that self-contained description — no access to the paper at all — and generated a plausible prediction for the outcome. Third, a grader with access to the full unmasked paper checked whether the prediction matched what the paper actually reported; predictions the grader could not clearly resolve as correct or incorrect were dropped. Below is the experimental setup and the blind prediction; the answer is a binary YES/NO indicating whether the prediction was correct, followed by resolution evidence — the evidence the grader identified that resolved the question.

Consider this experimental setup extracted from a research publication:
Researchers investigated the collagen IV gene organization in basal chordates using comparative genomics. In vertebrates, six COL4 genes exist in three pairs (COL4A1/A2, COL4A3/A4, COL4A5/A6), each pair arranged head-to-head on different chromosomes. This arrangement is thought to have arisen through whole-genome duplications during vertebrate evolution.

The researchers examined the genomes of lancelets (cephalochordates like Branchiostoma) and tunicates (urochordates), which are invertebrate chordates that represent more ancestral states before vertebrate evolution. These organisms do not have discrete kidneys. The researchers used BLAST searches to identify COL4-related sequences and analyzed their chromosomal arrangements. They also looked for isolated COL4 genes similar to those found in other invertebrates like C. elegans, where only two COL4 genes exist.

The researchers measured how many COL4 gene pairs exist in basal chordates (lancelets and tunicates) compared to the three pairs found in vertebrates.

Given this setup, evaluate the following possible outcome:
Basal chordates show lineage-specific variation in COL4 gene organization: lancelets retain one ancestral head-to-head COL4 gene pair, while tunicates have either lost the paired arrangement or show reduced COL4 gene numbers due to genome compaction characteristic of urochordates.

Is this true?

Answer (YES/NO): NO